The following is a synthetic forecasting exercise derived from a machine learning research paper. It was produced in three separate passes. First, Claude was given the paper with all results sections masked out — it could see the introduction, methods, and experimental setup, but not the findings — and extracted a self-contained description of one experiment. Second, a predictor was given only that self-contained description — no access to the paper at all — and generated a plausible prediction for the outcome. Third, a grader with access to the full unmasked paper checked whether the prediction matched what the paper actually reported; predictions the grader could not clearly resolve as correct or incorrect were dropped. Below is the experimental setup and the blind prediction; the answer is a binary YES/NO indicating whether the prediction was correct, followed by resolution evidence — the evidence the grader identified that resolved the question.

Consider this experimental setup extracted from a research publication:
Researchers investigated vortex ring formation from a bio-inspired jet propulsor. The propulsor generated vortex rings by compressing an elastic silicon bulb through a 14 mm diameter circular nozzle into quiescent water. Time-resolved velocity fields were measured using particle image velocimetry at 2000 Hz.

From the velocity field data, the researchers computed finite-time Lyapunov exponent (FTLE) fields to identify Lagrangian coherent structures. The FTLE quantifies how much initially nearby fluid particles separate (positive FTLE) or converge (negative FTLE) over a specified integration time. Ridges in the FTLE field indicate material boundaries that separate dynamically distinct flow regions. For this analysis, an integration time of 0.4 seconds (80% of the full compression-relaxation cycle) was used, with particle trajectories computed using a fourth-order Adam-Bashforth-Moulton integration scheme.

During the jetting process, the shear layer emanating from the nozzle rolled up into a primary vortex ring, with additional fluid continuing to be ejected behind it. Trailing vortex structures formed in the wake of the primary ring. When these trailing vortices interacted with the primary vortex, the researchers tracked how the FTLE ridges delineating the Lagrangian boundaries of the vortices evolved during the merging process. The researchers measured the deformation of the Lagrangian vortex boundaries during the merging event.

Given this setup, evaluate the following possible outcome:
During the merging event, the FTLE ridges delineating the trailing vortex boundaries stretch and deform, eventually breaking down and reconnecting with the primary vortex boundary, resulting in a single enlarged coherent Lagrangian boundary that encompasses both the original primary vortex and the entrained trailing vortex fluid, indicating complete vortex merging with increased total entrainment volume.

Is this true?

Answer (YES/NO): NO